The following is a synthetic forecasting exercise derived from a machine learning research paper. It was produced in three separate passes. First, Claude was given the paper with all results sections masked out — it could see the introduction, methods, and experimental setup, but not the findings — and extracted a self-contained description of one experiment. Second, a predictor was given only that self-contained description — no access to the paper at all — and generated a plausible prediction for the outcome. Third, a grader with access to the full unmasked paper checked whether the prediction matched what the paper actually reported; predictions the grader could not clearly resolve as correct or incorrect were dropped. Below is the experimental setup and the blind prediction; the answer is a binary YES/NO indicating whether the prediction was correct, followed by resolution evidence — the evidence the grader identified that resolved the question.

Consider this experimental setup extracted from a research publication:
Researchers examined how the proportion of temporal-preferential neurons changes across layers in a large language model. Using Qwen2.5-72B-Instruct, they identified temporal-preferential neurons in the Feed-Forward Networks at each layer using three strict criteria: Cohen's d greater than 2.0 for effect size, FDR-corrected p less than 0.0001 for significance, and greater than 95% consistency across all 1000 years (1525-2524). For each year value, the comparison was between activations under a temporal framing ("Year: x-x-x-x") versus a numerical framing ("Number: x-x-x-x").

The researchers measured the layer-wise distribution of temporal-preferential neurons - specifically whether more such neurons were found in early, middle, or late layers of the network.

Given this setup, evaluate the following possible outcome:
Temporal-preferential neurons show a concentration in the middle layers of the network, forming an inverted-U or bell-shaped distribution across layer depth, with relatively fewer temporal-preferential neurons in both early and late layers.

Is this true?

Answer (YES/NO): NO